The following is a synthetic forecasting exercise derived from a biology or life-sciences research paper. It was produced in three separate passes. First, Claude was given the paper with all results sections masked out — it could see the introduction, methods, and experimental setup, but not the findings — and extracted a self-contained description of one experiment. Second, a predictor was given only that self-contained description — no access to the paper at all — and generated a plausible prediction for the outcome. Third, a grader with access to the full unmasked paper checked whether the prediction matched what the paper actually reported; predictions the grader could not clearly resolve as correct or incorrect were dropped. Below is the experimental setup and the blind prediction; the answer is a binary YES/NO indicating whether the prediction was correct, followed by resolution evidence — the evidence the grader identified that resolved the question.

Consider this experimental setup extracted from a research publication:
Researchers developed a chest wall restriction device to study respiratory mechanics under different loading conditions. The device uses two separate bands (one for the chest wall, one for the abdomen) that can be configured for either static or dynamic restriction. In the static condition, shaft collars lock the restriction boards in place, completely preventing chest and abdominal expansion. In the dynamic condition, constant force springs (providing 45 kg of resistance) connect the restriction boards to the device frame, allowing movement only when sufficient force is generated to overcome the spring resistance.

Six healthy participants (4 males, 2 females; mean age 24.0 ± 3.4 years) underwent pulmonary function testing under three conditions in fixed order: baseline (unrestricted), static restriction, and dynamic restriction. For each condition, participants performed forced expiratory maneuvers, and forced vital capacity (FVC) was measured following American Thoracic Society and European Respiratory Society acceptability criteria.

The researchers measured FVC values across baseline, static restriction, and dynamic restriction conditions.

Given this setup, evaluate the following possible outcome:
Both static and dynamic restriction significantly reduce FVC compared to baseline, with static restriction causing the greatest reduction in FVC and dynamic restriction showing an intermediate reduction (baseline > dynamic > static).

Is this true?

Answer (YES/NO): NO